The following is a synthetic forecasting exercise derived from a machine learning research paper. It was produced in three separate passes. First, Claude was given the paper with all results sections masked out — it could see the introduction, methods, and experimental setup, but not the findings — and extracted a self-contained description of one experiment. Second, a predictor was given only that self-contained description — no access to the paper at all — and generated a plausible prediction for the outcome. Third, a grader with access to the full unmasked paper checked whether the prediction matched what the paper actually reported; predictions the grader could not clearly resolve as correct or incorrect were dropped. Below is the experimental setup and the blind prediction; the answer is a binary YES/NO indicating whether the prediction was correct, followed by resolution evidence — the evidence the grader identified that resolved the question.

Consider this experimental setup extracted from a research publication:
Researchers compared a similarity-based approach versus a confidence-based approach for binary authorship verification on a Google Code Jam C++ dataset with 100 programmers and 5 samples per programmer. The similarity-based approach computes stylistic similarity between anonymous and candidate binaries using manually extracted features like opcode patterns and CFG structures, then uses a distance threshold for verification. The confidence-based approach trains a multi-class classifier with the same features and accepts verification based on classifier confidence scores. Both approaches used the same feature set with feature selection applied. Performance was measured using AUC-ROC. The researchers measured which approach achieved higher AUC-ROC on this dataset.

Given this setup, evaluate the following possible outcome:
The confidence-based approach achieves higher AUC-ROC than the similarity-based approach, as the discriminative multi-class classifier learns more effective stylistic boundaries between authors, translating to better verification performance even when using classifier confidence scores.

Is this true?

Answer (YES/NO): NO